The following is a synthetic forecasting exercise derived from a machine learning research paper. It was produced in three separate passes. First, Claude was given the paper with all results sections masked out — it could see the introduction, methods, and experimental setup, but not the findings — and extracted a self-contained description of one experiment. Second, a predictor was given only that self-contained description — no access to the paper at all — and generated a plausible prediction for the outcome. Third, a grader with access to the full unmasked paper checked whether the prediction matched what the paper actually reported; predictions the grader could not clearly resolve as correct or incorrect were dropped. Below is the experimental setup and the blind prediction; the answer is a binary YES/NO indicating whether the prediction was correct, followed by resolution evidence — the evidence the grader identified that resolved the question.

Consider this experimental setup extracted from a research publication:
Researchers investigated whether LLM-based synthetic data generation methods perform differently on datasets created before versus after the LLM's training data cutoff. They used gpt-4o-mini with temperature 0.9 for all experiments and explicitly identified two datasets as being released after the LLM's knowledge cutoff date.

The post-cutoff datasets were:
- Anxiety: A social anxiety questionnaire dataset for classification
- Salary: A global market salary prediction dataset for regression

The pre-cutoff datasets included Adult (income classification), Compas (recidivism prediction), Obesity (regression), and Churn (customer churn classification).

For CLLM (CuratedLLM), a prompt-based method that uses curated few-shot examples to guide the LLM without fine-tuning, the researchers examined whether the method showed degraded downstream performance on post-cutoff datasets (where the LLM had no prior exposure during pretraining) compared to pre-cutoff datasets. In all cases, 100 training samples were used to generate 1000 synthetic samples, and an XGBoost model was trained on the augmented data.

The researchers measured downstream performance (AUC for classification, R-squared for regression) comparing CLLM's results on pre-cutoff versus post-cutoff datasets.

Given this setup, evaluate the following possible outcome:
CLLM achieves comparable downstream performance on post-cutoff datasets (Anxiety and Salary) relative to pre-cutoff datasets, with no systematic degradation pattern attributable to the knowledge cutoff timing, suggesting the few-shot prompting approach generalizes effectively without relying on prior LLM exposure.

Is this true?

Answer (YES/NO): YES